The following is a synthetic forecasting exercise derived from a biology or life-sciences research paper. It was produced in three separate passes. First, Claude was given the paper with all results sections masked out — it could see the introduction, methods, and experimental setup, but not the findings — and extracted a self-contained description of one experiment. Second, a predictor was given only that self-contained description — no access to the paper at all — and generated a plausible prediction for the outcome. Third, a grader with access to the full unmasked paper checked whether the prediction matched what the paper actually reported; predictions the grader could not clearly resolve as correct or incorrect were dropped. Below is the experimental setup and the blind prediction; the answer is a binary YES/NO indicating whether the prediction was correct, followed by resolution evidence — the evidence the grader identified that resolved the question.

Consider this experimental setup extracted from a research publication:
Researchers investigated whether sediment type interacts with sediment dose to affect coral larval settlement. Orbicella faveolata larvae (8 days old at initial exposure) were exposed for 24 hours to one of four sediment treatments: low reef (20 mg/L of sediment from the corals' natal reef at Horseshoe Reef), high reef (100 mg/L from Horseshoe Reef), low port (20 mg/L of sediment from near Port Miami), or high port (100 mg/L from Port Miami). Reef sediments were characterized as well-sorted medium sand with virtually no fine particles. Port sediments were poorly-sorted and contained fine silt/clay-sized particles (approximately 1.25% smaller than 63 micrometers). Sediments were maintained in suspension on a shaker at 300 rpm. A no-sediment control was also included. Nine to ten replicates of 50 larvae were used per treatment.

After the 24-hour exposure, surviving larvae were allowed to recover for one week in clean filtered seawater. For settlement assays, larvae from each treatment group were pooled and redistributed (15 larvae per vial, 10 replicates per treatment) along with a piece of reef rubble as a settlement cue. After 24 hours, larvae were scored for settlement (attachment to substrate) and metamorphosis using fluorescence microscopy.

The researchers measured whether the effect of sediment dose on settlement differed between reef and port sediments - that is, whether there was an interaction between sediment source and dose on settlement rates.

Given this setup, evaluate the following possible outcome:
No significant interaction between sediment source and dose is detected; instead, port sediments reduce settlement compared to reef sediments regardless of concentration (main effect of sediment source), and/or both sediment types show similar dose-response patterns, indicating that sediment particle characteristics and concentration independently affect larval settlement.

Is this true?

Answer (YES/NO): NO